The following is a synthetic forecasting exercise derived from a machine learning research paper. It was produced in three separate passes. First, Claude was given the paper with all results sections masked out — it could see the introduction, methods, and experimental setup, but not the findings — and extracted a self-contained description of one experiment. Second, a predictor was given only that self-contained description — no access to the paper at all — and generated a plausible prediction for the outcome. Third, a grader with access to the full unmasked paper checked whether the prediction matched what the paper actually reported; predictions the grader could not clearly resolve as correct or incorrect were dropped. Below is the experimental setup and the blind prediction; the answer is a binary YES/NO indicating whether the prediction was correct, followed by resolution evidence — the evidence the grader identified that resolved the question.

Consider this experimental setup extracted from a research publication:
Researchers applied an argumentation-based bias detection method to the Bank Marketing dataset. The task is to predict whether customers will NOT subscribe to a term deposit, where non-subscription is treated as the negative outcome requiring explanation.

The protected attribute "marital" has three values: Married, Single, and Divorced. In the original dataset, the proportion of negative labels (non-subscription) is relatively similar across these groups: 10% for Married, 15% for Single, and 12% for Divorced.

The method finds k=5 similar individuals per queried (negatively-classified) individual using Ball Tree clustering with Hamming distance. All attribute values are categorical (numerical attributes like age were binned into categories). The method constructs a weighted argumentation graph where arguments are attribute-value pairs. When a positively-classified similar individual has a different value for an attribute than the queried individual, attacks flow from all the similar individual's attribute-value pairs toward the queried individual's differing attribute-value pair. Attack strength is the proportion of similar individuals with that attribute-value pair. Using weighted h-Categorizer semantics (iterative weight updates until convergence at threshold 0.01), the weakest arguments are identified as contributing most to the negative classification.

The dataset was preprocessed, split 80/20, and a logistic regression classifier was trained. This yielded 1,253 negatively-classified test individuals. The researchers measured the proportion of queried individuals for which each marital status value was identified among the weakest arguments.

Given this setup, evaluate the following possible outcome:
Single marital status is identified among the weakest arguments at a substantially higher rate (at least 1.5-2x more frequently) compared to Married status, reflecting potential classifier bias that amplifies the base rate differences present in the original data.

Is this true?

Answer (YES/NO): NO